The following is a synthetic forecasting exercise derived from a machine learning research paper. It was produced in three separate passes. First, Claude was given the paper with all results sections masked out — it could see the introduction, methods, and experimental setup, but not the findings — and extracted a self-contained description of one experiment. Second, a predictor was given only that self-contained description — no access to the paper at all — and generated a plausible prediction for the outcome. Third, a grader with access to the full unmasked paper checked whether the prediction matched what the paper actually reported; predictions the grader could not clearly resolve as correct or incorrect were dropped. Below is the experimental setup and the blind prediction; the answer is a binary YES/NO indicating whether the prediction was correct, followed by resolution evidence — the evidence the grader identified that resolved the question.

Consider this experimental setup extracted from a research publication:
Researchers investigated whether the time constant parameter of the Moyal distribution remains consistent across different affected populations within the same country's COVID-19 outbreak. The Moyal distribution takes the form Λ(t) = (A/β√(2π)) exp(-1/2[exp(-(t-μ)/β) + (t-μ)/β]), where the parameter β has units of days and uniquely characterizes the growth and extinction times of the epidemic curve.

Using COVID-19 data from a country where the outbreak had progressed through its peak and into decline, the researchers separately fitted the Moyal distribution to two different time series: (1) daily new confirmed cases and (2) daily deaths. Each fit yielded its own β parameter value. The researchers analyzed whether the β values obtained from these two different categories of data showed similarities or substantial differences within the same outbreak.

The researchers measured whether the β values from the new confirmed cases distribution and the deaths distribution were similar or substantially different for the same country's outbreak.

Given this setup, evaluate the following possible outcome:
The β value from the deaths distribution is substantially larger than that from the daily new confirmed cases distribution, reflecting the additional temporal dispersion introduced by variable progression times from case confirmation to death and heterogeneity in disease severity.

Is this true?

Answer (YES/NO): NO